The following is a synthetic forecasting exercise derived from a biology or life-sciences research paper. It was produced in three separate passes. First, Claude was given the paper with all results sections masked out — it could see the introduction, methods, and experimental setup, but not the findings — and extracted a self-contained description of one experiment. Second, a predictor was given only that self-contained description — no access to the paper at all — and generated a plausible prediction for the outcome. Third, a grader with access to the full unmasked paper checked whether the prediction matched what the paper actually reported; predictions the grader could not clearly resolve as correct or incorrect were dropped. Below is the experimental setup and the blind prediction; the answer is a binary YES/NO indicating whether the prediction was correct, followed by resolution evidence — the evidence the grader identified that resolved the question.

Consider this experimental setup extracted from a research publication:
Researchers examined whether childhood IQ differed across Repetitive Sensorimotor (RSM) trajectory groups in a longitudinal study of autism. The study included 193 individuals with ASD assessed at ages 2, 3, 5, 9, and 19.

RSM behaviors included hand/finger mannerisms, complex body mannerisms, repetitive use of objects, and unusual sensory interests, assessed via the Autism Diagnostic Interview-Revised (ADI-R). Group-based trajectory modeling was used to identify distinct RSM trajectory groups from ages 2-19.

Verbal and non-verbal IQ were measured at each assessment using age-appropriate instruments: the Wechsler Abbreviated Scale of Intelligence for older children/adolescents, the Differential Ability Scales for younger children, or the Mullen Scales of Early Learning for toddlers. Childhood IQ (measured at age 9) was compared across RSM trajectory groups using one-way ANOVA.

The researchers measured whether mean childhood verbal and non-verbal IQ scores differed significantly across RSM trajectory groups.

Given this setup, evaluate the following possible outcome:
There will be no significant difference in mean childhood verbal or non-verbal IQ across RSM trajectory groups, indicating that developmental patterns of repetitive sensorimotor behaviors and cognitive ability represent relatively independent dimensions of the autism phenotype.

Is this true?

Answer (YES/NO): NO